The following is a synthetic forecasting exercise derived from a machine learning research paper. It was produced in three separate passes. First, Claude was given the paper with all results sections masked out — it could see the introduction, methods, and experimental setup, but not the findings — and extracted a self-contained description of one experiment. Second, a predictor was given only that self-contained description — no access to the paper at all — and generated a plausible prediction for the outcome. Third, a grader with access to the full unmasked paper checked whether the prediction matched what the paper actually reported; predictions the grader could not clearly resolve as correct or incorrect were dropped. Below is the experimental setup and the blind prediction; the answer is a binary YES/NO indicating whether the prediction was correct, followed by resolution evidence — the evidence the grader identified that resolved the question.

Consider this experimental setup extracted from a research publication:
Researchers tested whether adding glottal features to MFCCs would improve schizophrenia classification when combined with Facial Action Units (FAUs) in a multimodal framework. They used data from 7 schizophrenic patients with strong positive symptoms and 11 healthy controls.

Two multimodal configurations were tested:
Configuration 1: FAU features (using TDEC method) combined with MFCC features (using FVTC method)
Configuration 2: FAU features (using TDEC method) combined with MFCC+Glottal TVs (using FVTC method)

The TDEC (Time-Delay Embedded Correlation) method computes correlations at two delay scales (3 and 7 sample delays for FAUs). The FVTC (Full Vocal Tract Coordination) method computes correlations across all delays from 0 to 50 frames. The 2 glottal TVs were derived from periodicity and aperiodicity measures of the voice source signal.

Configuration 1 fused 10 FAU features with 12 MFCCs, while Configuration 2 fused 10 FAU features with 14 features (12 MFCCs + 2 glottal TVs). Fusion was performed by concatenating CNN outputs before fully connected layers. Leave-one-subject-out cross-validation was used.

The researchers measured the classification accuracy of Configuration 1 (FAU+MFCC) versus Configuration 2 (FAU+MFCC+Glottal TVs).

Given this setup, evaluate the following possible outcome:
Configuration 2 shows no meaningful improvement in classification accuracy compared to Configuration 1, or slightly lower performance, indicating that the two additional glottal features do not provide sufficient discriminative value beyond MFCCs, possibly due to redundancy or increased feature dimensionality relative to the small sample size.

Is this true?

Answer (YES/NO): NO